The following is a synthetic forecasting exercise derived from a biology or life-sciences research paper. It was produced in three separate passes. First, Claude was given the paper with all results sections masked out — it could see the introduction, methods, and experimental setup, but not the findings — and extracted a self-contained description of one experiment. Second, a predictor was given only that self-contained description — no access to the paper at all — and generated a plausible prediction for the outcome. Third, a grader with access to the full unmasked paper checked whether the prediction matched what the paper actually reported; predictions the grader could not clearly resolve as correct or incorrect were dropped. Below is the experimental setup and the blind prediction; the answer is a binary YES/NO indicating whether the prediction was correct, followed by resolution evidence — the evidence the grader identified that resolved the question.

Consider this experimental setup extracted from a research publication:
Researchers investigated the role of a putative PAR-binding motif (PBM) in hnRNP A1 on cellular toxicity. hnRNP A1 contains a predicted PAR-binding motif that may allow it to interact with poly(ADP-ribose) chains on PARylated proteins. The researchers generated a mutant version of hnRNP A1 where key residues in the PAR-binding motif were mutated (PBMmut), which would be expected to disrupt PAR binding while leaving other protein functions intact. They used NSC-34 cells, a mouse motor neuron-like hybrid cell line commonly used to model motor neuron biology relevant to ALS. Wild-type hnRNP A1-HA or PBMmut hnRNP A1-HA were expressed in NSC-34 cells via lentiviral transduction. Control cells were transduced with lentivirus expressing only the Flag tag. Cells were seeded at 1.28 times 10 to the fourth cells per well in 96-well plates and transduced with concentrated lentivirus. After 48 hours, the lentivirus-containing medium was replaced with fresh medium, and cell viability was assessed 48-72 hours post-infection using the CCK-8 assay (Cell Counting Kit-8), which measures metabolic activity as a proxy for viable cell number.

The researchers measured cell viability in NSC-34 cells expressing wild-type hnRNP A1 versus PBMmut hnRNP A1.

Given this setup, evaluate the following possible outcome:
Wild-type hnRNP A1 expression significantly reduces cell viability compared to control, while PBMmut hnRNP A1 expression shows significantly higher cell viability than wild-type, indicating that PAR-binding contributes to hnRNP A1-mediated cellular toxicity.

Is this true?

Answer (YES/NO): NO